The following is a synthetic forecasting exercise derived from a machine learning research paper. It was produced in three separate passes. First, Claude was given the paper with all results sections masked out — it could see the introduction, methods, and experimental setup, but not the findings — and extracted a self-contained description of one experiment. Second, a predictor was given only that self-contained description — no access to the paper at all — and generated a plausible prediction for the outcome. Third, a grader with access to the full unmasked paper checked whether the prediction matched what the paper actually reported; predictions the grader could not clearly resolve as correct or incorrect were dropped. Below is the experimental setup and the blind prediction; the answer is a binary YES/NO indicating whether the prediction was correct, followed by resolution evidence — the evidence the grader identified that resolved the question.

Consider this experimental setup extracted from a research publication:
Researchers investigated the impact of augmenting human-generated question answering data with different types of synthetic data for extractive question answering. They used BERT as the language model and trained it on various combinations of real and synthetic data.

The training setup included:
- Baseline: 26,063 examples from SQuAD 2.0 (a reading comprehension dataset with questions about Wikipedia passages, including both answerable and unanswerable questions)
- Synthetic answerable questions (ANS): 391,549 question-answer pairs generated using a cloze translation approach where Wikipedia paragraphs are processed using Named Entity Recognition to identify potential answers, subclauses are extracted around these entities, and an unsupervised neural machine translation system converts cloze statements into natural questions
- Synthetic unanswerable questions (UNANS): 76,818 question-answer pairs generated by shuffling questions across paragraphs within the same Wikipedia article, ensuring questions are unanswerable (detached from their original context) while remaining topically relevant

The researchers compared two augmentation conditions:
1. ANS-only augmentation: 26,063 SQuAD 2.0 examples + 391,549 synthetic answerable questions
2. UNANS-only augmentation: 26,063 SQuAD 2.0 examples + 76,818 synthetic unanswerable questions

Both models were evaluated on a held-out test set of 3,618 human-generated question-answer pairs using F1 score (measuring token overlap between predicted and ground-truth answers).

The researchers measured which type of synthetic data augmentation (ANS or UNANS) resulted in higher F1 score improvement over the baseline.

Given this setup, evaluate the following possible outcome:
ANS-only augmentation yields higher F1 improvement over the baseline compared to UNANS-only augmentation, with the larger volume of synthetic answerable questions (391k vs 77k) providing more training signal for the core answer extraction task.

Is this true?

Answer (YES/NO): NO